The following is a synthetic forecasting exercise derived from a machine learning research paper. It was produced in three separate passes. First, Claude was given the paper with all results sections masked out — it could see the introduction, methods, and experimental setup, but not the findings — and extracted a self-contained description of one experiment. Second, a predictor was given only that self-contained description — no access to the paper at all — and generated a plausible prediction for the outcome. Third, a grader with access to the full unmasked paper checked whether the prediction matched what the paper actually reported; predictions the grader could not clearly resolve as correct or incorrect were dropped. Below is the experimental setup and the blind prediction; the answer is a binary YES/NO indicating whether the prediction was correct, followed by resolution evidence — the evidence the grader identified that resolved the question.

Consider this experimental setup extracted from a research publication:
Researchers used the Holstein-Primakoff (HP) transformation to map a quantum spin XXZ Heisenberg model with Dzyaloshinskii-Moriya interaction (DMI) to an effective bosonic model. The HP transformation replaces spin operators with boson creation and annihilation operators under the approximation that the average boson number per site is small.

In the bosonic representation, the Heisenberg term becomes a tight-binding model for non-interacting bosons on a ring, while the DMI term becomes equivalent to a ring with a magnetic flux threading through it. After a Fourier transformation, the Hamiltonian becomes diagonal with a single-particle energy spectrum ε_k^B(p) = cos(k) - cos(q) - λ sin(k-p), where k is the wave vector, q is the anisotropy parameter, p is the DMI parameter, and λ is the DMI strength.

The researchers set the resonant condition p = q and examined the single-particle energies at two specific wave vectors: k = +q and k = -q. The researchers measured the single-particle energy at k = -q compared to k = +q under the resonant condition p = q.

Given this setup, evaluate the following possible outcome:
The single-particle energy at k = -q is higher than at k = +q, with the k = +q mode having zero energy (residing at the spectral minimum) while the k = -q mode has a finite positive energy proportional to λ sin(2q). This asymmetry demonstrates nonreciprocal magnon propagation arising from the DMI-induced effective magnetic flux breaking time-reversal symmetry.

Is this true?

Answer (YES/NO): NO